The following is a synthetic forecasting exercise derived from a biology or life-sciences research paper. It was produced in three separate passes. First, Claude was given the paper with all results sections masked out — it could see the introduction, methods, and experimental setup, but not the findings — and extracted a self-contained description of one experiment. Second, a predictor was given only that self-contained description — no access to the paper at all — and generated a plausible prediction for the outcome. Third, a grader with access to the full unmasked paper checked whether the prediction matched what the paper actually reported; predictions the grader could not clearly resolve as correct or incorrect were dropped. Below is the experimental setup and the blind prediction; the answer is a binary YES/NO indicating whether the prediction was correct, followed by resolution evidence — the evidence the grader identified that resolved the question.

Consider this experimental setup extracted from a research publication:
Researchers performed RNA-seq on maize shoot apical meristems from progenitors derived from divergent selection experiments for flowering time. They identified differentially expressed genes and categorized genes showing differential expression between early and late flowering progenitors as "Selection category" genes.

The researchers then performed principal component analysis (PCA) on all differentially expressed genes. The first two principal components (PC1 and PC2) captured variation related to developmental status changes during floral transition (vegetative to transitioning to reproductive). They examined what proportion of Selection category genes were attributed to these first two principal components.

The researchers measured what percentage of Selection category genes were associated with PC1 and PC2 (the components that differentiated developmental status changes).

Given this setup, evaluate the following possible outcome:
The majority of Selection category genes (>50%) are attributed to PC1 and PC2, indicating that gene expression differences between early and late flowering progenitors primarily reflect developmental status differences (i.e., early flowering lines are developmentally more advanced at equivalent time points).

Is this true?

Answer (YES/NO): YES